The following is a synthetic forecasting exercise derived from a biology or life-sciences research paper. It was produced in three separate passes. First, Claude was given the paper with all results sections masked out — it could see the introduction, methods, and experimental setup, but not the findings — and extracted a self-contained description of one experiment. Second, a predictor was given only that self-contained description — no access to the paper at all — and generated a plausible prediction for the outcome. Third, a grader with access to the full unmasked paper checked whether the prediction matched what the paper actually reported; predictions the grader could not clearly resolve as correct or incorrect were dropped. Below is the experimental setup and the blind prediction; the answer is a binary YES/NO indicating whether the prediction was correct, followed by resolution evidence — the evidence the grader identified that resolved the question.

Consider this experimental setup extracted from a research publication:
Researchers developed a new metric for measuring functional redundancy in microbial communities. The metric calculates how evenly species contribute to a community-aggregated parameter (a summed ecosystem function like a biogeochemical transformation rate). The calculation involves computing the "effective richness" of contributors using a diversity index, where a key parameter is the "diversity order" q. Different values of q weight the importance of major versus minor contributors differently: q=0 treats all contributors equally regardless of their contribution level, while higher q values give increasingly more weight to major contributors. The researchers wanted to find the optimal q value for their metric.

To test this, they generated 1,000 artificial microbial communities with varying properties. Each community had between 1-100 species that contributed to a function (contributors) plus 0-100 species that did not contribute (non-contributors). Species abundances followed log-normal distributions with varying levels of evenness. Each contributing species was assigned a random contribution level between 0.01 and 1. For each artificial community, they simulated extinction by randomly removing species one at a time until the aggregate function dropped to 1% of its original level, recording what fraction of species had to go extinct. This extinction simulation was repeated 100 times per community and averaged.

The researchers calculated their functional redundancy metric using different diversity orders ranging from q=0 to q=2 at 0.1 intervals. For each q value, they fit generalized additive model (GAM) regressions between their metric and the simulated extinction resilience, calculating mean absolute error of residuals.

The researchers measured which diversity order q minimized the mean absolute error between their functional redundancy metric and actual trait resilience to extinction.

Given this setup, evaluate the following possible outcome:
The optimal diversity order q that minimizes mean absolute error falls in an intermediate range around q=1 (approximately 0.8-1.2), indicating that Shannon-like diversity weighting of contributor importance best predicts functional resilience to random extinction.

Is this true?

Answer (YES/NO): NO